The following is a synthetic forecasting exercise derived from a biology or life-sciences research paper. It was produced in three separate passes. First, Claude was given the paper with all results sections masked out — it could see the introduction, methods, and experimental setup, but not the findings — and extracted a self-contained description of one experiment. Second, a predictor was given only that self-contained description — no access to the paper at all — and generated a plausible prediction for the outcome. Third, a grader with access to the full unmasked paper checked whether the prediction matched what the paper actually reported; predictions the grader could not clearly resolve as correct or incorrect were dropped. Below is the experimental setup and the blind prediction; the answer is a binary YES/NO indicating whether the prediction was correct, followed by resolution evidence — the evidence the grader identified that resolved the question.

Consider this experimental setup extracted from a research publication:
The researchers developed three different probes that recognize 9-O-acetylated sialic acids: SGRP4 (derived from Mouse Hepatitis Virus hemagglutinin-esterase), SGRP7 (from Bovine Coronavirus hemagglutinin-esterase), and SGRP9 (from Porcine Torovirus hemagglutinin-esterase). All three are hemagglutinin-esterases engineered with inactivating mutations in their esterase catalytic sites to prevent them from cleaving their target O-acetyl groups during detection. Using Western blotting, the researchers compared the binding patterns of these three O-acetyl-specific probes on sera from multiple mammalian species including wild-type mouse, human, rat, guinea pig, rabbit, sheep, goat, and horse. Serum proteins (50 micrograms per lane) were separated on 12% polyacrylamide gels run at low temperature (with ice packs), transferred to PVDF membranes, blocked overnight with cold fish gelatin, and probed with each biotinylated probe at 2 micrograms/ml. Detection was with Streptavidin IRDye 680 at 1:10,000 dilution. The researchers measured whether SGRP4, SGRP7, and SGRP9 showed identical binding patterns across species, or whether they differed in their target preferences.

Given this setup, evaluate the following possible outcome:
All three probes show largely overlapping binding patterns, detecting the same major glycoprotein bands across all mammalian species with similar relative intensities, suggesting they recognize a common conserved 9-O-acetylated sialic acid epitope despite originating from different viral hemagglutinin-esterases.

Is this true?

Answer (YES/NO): NO